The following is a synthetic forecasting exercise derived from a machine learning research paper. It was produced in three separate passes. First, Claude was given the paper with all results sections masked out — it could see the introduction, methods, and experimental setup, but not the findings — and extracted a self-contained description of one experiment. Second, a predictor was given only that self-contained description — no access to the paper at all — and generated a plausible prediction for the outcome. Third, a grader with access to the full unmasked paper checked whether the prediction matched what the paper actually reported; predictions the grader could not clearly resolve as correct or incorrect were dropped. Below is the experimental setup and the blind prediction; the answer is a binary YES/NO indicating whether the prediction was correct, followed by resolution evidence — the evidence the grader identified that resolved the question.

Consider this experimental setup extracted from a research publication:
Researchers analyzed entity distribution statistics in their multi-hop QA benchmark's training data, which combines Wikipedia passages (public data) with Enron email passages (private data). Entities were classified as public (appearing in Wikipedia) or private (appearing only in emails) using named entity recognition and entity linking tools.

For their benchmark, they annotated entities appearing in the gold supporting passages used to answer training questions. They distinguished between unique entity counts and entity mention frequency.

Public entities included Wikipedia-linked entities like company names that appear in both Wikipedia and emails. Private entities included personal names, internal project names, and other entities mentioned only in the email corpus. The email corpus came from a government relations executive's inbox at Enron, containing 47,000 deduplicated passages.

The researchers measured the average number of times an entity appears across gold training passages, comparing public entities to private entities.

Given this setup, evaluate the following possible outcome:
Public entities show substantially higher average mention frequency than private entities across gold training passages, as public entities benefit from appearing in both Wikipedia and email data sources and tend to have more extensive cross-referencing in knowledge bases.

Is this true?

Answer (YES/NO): NO